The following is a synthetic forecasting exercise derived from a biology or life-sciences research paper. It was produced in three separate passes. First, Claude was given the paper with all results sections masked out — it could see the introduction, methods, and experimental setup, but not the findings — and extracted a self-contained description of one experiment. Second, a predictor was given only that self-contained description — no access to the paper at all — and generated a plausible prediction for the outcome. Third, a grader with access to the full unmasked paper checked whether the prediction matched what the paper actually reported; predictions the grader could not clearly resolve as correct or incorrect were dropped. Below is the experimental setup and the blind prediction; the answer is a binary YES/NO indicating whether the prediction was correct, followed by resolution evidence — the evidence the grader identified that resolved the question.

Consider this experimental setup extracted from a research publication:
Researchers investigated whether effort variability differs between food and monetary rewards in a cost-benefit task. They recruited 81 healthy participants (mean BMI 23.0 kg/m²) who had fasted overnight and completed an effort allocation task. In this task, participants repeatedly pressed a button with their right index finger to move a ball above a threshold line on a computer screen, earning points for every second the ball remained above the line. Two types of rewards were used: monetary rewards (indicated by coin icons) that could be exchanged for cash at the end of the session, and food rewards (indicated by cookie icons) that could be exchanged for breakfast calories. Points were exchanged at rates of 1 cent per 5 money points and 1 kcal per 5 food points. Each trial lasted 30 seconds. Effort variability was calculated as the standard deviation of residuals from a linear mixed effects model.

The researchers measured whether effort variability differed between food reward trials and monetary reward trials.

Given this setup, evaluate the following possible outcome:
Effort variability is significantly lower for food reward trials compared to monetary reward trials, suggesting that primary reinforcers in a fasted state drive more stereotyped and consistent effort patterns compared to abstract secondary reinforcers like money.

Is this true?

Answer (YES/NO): NO